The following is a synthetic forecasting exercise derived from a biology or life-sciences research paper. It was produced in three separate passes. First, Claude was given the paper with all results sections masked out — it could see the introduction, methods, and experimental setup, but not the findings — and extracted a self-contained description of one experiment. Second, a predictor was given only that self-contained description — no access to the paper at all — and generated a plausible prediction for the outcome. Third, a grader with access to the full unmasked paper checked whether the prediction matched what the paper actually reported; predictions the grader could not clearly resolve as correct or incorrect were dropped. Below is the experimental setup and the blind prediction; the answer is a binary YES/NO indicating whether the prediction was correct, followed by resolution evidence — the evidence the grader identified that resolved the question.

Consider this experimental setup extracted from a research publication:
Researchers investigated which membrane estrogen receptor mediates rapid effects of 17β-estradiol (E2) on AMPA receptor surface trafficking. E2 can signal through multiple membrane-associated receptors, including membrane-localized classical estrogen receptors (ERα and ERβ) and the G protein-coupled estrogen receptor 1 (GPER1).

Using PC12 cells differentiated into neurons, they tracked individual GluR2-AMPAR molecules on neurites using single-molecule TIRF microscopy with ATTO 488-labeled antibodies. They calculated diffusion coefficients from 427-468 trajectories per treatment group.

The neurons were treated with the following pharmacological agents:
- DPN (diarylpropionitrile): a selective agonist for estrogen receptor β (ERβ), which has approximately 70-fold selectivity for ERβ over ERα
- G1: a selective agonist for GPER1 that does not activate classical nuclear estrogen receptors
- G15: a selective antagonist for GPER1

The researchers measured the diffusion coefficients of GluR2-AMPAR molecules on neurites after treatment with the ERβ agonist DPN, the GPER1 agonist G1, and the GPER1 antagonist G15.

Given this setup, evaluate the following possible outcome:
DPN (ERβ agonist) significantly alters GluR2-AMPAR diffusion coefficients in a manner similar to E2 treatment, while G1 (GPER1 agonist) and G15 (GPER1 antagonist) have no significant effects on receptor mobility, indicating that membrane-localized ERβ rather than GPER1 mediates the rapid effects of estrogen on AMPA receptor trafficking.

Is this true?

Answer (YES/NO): NO